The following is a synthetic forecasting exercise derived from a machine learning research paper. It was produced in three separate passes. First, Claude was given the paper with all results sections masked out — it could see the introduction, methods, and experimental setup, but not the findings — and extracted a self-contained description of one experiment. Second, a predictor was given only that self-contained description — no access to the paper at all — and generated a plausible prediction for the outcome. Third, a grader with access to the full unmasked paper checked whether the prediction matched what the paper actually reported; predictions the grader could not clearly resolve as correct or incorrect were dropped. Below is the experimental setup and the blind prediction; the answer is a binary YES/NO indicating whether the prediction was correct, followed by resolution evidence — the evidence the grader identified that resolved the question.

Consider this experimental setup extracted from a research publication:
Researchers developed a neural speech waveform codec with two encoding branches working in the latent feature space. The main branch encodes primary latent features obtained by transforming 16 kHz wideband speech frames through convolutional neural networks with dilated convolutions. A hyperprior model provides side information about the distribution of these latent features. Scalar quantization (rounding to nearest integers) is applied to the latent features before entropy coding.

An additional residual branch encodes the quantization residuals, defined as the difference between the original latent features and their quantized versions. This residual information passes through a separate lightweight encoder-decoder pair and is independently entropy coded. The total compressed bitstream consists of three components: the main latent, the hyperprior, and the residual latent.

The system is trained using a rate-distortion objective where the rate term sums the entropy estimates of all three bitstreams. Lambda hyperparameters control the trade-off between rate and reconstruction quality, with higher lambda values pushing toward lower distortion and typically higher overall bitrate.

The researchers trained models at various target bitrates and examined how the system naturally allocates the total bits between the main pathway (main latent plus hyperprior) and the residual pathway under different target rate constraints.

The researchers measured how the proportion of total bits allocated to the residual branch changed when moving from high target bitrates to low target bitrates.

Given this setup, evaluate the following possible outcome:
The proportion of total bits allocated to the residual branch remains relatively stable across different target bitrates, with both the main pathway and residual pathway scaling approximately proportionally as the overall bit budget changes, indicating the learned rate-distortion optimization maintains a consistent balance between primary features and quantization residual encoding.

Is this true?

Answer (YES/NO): NO